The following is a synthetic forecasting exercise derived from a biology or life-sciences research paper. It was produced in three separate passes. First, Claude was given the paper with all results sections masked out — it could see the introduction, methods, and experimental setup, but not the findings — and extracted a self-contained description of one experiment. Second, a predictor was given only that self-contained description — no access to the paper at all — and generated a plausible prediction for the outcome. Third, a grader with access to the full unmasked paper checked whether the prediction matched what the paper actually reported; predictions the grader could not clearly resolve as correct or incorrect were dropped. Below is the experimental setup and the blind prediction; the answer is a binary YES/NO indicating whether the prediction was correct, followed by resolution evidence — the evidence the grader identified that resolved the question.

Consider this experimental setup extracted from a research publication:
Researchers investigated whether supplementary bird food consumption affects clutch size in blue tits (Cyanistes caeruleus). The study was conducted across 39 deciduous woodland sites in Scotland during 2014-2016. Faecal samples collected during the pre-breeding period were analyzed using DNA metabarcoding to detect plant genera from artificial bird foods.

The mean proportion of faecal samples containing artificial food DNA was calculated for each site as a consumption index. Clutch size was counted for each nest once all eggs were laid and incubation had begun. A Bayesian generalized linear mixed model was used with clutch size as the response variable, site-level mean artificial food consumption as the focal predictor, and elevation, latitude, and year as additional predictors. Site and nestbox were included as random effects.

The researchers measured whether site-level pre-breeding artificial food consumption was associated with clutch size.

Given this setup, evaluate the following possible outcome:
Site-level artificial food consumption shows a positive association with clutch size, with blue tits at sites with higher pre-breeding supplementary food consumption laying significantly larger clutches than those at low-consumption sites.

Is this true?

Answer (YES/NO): NO